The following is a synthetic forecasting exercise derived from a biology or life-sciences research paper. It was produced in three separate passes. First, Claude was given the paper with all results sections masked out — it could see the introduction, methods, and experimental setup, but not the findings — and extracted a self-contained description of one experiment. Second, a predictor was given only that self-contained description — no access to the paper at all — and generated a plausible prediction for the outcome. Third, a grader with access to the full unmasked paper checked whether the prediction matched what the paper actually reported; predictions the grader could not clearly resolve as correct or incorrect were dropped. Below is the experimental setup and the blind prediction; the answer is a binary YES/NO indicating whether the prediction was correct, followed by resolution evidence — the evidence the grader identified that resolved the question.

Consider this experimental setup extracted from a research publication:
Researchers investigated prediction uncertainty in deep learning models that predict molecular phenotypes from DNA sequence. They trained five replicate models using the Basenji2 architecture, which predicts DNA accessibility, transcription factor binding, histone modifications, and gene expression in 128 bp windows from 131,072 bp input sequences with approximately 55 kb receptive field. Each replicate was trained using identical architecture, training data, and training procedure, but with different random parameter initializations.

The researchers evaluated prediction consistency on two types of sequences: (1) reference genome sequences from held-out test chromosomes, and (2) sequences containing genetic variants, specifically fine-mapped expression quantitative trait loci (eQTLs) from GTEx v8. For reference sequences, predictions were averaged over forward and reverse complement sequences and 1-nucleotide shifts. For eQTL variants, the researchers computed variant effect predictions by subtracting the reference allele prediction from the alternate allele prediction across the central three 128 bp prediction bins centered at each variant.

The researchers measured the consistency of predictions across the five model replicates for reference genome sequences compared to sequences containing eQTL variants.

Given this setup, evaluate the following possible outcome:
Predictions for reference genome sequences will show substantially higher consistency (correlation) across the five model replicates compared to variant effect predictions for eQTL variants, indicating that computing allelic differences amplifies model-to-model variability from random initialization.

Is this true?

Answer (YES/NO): YES